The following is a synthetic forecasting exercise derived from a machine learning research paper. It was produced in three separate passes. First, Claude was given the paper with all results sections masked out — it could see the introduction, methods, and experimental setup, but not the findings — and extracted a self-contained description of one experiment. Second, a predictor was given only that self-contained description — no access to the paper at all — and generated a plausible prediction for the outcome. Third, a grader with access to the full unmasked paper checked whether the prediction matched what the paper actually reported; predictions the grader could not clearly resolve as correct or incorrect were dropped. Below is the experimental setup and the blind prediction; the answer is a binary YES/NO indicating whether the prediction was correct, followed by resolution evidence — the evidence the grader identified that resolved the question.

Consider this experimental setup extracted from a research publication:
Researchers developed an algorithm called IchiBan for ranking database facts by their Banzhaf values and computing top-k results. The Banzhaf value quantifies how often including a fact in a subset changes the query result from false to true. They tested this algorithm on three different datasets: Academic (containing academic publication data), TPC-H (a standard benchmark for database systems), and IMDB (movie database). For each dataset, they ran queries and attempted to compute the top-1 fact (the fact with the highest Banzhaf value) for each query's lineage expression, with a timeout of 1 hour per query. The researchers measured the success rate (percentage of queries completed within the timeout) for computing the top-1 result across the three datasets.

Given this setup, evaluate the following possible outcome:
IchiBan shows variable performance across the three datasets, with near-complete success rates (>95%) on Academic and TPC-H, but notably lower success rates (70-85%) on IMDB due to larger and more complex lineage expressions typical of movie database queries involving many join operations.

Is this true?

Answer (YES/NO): NO